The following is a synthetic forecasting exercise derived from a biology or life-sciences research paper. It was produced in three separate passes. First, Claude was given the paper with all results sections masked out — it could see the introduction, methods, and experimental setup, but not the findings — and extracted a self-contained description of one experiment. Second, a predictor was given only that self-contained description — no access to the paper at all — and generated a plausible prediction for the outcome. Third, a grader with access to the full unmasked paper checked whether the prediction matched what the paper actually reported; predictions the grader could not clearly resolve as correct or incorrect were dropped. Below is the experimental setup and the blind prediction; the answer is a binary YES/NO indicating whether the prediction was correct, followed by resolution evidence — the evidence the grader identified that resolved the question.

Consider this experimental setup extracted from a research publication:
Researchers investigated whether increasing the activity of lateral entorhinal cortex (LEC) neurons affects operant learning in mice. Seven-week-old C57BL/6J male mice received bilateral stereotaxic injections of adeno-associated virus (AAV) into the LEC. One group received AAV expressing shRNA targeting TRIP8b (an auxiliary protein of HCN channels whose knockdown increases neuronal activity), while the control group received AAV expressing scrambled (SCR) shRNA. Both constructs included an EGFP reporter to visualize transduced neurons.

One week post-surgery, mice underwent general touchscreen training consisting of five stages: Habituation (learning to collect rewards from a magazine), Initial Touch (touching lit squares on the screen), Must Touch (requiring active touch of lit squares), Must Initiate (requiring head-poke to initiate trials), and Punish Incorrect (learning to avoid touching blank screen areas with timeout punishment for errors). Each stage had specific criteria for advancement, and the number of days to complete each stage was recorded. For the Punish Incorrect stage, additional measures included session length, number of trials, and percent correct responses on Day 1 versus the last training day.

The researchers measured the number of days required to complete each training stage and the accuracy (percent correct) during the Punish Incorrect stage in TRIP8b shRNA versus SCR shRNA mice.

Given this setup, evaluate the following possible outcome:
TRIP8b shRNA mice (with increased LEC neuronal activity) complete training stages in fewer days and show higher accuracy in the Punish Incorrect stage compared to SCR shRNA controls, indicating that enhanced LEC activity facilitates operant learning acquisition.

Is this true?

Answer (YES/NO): NO